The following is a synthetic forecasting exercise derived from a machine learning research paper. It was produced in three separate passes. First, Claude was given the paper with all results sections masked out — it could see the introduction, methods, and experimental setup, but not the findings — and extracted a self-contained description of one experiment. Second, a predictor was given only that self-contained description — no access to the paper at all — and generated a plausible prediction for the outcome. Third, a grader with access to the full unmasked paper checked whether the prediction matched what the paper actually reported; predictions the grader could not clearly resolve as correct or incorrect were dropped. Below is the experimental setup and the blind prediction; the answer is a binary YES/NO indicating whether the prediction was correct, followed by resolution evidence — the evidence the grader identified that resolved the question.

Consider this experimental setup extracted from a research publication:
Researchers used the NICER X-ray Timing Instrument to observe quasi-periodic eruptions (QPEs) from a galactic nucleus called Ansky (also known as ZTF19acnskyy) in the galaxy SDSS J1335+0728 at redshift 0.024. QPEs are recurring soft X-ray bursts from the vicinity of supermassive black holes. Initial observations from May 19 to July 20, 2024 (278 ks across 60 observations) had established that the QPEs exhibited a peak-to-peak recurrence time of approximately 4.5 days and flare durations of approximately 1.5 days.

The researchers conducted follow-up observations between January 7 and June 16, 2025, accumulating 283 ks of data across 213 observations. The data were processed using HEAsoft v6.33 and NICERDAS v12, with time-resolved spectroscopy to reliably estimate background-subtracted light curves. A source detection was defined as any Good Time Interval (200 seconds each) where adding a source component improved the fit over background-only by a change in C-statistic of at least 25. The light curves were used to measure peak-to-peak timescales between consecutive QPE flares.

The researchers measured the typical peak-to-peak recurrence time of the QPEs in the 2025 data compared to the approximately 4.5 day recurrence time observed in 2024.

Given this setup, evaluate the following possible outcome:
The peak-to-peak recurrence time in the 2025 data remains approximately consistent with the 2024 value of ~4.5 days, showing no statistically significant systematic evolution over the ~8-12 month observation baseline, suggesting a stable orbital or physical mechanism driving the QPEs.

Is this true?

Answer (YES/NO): NO